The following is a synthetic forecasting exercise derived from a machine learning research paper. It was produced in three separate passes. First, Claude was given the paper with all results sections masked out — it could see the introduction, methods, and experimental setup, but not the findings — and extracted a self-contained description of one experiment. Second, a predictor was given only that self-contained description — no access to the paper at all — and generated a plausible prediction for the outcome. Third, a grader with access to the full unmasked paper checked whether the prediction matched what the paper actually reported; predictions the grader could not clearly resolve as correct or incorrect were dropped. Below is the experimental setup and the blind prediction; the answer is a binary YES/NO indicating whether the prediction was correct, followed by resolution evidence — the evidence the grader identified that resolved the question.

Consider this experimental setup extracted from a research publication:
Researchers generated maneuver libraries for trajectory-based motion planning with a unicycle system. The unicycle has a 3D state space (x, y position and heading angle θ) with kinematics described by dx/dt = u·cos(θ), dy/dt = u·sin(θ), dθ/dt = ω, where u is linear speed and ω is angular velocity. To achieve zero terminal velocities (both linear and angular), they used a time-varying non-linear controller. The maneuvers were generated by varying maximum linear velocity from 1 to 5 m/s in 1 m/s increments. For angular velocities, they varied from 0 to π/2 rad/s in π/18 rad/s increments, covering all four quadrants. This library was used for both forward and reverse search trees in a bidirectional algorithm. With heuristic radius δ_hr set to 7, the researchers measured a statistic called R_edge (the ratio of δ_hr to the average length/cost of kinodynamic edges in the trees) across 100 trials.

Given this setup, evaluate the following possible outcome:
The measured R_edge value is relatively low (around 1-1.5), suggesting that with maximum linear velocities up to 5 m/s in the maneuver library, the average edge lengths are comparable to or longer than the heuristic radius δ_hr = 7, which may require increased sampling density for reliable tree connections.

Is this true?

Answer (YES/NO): NO